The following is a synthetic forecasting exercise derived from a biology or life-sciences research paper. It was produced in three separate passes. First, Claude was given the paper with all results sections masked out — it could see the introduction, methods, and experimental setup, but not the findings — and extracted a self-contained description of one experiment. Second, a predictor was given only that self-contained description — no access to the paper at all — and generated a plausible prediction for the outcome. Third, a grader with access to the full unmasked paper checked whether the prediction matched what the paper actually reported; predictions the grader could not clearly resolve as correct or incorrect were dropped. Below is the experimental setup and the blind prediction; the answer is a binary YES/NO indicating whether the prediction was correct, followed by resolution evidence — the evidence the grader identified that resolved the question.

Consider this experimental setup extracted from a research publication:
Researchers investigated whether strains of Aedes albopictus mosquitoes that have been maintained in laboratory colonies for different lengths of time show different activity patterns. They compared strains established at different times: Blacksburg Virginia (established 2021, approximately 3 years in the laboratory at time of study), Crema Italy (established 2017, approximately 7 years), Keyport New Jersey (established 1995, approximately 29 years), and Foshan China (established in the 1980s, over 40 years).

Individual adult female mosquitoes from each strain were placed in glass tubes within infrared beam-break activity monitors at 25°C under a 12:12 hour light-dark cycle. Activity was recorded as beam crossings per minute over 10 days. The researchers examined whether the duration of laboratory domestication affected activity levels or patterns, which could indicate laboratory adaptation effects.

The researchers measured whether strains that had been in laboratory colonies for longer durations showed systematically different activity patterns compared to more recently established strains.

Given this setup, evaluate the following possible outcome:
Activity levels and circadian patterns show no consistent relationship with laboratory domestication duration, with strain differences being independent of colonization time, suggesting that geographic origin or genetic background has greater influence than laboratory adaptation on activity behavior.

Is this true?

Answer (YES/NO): YES